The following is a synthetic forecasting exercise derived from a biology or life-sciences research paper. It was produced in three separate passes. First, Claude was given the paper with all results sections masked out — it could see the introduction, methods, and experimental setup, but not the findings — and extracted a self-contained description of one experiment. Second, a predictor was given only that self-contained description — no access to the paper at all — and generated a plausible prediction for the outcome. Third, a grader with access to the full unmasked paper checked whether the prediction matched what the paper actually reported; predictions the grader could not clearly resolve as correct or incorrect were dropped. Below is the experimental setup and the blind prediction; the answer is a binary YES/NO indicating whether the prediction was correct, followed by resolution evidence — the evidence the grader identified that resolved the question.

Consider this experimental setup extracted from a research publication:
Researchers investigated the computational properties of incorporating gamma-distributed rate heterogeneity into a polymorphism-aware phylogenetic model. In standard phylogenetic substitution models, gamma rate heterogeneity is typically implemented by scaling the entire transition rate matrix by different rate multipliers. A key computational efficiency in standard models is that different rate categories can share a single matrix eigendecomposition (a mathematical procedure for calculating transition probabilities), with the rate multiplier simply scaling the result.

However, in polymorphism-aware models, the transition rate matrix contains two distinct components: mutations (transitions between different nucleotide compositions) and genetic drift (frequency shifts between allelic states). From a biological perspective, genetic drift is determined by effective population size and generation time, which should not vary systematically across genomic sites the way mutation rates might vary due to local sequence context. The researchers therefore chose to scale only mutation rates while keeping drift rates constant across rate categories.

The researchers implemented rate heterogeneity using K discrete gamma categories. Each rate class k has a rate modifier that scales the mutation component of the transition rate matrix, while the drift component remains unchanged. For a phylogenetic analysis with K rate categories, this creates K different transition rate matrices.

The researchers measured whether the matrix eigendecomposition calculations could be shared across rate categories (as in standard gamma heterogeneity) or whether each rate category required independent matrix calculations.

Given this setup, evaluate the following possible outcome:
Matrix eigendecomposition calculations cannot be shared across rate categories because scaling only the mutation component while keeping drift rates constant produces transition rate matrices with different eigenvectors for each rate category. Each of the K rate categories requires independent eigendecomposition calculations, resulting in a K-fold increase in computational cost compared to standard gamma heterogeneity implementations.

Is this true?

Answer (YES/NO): YES